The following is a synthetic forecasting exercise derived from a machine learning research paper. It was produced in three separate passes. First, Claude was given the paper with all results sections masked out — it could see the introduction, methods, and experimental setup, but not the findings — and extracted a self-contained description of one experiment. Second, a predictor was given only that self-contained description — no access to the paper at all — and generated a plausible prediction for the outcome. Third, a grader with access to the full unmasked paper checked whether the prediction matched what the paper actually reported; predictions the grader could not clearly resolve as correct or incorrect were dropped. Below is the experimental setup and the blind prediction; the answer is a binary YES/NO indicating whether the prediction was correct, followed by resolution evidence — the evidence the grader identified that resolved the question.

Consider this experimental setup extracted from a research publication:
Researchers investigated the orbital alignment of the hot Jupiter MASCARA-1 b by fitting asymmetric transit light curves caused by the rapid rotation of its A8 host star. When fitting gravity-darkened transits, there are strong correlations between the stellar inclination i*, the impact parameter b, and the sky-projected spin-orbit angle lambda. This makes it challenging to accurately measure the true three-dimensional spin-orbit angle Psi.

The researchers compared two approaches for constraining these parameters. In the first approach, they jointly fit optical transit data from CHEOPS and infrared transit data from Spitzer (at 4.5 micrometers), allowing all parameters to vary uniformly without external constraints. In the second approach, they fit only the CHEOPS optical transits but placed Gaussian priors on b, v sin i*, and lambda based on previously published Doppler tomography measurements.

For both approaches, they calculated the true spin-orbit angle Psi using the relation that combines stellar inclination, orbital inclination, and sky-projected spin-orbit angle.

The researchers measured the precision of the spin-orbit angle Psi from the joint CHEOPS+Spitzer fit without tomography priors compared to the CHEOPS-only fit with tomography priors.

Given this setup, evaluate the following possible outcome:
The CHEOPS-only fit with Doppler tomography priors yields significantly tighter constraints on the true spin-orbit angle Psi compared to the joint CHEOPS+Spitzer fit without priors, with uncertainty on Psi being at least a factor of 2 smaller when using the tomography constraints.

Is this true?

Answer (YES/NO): YES